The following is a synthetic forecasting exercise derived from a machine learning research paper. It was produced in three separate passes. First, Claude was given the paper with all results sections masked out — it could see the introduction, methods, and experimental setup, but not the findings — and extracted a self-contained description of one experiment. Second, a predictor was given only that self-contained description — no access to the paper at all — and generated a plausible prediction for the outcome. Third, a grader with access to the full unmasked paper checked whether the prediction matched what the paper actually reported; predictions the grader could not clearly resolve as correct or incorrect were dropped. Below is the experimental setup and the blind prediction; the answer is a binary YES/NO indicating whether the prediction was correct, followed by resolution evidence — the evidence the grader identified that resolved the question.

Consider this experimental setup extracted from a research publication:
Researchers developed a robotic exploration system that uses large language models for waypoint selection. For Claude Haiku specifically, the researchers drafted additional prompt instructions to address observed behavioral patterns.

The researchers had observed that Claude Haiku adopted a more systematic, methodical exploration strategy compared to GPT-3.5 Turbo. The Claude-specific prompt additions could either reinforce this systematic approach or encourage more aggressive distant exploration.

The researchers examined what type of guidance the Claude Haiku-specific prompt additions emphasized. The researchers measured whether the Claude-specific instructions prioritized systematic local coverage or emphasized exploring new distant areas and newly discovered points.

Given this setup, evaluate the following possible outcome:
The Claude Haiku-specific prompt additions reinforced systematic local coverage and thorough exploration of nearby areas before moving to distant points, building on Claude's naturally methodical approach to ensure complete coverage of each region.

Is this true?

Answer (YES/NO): NO